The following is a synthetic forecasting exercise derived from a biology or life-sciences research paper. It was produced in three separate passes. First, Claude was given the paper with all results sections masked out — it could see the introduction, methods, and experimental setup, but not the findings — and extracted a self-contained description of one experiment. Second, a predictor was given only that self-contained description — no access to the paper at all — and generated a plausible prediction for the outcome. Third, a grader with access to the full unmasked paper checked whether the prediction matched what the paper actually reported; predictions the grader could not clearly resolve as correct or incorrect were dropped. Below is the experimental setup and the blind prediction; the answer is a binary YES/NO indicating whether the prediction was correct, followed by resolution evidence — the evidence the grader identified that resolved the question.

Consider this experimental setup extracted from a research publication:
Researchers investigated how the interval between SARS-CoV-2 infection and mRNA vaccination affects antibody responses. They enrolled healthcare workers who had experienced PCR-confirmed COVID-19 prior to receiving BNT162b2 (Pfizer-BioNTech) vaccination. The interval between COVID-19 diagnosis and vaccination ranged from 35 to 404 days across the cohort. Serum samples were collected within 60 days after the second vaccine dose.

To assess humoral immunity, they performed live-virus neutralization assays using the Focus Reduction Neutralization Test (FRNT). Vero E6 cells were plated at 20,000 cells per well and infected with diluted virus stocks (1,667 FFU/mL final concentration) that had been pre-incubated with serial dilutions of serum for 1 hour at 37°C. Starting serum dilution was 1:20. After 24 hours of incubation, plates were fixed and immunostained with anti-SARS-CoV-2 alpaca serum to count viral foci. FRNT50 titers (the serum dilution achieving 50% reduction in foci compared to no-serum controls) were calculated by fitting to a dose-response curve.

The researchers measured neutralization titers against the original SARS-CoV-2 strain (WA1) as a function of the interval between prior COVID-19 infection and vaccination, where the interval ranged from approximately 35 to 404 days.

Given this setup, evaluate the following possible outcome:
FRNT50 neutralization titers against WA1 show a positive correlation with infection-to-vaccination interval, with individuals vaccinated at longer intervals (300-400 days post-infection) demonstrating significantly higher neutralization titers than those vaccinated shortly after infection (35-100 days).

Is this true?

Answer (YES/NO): YES